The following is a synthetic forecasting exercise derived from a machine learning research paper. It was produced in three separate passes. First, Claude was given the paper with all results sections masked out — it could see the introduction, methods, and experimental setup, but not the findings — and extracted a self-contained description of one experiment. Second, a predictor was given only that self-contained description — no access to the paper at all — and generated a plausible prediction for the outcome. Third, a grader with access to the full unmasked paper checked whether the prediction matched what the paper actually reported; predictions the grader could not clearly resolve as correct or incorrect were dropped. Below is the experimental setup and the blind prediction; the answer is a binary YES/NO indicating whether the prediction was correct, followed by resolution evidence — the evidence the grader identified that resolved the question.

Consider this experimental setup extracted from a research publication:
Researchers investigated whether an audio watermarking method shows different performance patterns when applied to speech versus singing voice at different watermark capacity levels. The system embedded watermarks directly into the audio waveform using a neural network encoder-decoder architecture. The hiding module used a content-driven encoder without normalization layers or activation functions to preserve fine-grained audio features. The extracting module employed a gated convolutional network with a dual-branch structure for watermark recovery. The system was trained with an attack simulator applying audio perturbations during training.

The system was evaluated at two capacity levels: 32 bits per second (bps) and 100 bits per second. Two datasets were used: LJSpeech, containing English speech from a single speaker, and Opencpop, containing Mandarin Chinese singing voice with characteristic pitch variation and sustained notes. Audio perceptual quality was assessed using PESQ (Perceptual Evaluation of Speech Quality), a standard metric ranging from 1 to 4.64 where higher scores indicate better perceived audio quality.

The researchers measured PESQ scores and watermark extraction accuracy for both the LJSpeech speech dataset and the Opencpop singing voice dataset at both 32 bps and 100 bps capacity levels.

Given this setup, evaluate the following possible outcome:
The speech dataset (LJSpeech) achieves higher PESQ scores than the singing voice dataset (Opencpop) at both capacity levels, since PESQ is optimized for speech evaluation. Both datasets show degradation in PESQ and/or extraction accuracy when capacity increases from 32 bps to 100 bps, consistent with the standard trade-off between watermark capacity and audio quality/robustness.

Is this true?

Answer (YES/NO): NO